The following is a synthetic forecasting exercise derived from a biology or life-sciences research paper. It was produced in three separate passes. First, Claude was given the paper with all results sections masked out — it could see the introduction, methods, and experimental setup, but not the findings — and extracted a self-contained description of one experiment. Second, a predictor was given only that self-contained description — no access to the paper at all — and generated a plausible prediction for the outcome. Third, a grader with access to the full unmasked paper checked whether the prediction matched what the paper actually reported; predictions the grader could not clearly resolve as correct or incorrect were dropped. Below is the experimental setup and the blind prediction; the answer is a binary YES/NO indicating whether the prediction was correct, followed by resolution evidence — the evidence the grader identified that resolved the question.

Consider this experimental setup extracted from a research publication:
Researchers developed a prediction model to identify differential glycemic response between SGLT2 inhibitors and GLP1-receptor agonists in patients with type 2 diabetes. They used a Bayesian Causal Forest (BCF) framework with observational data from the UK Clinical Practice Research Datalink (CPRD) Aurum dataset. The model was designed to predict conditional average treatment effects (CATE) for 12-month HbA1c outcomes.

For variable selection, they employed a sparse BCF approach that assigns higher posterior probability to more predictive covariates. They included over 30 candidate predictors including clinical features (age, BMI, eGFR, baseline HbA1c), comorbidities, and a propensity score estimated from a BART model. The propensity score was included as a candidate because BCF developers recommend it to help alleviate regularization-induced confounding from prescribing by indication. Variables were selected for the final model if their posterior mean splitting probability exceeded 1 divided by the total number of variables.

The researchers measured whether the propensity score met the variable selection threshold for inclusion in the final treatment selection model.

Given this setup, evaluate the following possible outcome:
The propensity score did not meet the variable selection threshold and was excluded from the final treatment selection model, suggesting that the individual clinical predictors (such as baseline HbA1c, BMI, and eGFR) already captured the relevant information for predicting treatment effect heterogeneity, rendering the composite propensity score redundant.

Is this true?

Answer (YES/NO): YES